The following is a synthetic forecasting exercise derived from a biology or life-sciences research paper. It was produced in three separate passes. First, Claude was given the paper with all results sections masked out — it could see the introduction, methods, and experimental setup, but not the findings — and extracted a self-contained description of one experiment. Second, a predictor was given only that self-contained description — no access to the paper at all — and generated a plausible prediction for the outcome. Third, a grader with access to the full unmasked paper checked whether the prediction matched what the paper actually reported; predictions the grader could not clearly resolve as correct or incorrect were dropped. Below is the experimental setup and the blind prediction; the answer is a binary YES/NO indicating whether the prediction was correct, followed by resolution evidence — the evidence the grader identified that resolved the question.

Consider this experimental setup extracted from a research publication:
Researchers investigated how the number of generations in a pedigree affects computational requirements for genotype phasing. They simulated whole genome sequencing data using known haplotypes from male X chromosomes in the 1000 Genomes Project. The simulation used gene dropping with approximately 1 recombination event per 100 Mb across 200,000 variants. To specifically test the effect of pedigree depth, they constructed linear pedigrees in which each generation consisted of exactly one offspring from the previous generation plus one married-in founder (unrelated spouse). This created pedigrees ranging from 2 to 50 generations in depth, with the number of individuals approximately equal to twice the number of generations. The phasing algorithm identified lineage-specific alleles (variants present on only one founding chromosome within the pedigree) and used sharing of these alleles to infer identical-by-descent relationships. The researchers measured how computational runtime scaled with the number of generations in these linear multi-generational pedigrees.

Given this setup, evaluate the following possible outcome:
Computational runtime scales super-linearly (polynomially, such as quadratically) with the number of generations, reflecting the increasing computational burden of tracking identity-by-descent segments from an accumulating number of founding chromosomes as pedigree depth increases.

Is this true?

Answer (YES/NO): NO